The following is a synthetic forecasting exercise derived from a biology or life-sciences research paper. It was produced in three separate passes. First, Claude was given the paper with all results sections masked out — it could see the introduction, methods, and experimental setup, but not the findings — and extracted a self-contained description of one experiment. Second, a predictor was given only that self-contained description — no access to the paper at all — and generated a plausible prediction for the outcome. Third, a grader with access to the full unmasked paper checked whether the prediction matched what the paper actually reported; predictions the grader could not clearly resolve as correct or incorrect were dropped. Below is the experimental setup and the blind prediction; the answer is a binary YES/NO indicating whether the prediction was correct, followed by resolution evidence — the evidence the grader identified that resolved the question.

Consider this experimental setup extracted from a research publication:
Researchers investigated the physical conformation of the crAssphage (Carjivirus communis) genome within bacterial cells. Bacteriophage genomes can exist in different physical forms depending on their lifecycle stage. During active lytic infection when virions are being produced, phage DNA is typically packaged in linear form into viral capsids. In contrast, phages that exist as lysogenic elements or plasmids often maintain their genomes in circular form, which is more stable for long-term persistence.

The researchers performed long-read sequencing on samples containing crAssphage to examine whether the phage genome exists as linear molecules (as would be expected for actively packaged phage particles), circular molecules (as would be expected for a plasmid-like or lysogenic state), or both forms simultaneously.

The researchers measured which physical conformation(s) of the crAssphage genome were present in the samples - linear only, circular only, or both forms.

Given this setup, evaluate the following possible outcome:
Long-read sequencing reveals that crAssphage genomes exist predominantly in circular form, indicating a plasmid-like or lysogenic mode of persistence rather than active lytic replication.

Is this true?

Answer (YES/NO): NO